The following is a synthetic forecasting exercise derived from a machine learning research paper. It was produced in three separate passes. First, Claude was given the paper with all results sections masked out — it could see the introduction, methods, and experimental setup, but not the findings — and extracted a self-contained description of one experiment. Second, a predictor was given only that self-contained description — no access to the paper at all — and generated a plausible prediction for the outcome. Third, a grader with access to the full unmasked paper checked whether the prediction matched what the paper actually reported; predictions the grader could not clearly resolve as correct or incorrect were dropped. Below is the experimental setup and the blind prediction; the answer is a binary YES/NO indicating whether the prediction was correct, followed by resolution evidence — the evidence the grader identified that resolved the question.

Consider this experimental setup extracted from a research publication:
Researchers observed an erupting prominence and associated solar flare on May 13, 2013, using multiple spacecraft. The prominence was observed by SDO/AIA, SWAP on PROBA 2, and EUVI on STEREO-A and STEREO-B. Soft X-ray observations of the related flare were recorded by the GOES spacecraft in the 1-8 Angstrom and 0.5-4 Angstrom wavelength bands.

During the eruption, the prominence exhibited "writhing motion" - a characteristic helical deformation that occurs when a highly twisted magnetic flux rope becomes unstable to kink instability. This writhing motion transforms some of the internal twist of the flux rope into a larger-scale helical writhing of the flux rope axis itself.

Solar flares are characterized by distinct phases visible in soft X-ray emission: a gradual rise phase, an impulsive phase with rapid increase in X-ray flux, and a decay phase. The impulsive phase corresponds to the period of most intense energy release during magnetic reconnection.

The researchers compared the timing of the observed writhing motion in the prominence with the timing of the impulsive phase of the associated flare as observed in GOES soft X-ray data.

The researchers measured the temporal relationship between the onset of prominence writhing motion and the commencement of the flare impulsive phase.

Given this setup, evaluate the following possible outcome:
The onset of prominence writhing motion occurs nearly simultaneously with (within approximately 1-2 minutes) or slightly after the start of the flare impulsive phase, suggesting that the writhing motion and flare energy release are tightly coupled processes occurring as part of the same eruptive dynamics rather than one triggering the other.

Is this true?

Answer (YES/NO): YES